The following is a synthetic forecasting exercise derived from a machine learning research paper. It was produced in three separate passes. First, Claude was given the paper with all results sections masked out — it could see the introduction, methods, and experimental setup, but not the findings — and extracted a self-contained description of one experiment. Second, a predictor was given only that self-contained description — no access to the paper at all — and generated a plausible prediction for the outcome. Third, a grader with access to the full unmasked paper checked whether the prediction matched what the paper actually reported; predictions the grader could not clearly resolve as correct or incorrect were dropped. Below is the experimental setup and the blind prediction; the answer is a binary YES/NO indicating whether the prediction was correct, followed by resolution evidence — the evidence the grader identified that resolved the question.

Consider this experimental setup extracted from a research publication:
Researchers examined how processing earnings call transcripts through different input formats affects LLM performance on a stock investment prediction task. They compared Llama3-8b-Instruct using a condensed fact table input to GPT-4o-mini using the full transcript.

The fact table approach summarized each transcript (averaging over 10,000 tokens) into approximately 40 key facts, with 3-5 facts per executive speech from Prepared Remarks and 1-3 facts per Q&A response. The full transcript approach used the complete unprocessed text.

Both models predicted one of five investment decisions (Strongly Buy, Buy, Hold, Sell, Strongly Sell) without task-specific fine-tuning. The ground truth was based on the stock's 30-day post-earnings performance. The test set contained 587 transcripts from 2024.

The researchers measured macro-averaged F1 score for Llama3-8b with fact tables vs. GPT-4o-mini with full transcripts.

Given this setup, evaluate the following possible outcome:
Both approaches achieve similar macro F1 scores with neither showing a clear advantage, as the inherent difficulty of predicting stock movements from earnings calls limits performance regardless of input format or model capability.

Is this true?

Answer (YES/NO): NO